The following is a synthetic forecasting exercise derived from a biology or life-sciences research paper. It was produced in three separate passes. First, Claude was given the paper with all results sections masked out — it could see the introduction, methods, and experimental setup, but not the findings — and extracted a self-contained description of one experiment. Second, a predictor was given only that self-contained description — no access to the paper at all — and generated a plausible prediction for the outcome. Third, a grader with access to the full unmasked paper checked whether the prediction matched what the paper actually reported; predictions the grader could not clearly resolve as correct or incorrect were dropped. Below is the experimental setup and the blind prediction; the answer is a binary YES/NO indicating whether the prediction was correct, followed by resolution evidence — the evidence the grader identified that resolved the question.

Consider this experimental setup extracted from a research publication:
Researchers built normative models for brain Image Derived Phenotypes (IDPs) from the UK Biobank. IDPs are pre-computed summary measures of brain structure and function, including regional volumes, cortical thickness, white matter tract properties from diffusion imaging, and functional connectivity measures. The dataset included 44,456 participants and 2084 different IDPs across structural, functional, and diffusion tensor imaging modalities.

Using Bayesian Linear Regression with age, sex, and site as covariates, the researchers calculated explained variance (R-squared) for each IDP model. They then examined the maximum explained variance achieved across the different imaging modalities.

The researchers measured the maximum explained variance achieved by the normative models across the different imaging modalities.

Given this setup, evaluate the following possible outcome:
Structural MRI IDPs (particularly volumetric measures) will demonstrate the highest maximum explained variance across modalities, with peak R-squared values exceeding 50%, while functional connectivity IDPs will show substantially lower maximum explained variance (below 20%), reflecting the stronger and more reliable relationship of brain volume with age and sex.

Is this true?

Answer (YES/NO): NO